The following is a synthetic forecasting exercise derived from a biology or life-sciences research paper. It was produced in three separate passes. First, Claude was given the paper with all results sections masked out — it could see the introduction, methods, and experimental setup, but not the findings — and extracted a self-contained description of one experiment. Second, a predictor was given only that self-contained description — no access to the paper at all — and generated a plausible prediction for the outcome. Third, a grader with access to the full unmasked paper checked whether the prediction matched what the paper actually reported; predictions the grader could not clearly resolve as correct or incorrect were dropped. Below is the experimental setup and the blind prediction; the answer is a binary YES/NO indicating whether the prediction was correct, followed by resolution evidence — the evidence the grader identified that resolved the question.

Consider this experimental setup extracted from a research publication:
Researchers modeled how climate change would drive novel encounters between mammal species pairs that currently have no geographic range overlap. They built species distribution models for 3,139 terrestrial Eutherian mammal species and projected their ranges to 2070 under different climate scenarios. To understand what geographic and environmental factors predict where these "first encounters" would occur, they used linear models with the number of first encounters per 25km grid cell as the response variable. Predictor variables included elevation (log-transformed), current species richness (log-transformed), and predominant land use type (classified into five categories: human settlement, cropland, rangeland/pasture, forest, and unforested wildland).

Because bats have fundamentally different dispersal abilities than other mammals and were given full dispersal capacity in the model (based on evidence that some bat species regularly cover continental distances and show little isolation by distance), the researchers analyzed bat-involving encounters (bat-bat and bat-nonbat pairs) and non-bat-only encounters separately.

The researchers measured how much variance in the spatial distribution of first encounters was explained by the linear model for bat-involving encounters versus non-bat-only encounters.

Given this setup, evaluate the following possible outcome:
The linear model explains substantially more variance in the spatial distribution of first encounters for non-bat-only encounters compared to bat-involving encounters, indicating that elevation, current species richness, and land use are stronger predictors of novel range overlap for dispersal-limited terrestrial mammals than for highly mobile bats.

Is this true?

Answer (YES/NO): NO